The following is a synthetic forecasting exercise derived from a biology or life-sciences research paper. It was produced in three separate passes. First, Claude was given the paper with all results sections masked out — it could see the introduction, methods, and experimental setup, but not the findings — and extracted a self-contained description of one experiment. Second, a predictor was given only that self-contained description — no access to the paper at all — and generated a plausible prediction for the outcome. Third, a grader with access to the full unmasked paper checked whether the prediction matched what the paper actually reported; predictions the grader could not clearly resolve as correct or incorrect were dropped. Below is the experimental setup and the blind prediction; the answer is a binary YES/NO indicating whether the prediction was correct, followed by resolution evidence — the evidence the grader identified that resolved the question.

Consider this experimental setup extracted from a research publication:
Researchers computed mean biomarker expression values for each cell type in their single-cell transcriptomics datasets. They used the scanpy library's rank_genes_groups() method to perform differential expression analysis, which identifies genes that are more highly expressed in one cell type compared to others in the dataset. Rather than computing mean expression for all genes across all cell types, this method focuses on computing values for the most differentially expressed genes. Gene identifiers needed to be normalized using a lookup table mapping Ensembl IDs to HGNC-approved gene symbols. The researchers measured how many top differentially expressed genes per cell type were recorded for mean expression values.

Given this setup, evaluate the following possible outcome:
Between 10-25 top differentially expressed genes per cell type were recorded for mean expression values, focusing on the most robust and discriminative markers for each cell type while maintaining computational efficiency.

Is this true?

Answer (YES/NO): YES